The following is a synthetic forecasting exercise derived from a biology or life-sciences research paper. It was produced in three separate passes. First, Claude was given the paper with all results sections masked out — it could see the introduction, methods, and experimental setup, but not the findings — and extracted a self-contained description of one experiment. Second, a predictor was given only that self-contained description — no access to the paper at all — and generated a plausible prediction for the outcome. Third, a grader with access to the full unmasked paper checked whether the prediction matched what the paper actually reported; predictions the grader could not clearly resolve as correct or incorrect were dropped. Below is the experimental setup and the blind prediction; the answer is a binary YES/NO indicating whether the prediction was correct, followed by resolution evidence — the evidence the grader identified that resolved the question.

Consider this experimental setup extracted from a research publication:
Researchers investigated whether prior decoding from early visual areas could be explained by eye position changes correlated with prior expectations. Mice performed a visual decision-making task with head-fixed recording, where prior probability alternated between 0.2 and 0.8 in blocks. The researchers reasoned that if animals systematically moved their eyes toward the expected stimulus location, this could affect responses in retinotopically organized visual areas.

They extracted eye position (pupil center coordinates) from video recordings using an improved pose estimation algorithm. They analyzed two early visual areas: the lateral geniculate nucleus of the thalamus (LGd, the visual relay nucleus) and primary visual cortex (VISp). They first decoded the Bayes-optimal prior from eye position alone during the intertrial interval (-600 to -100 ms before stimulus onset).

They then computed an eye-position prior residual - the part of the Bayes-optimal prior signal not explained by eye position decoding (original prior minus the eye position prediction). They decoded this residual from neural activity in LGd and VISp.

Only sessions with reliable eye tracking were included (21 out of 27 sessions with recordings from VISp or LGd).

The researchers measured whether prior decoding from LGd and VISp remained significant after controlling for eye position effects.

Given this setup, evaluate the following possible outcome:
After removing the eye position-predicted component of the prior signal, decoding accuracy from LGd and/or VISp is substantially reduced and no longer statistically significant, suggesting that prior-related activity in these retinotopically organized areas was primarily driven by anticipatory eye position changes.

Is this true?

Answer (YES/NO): NO